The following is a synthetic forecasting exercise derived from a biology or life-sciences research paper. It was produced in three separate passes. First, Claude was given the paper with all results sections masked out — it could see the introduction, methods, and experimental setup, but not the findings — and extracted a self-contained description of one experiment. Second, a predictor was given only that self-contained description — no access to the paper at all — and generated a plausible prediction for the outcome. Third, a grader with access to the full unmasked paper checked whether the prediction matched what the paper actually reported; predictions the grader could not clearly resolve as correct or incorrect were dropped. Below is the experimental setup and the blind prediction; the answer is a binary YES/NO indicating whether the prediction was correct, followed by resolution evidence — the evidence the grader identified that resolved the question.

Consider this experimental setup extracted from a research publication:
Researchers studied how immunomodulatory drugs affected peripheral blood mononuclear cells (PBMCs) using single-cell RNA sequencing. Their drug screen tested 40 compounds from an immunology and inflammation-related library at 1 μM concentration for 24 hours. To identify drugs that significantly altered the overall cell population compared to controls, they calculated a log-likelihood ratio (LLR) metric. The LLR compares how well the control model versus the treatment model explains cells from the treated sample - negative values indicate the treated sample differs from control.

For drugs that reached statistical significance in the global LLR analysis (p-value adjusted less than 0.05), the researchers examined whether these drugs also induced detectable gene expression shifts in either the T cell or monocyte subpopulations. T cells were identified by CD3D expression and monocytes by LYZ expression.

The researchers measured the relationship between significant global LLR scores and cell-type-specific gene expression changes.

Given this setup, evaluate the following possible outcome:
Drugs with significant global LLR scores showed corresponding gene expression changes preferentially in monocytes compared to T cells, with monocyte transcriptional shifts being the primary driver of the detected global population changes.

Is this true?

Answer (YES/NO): NO